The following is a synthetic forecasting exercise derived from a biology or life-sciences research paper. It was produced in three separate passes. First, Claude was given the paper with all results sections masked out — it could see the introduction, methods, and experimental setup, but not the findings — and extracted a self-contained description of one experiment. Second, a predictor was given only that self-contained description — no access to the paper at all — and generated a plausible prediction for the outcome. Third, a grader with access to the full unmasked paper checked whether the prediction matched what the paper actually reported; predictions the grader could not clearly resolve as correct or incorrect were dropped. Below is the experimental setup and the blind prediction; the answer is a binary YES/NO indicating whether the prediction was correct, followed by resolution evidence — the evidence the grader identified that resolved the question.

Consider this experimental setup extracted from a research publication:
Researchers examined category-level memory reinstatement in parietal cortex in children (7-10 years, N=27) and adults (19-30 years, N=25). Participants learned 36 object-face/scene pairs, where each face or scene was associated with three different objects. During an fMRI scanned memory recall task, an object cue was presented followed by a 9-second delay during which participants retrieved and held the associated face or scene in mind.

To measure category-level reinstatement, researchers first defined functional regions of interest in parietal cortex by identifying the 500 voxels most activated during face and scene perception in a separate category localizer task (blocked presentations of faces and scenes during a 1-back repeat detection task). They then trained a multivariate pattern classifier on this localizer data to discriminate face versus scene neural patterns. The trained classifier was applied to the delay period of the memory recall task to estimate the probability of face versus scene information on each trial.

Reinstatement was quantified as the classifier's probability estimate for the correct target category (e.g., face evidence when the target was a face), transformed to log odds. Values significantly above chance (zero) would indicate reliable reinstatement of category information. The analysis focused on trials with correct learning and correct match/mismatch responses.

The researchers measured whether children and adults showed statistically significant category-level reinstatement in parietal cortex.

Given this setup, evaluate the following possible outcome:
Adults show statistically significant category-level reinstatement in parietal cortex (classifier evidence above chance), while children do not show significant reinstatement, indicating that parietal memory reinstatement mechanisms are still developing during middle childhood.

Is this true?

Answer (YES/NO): NO